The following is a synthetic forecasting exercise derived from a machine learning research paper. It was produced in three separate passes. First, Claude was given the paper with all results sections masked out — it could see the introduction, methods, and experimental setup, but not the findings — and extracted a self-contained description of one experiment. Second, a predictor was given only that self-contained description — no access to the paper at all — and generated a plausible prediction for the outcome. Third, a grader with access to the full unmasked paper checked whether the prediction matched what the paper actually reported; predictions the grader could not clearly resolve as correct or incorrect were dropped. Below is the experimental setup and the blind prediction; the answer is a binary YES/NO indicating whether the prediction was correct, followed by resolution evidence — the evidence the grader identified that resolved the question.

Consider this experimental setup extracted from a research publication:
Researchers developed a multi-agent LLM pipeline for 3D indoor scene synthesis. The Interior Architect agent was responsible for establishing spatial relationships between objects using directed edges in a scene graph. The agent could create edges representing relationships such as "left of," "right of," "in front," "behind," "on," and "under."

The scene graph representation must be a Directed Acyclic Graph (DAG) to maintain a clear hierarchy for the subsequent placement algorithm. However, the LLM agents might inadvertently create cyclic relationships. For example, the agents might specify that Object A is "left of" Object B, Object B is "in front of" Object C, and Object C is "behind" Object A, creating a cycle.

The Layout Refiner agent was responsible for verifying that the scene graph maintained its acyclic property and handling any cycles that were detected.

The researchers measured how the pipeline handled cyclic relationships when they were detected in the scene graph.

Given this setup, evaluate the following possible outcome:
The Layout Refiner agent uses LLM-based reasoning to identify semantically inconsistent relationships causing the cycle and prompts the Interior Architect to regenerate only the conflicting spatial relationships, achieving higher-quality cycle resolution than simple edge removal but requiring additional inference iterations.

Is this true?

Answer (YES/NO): NO